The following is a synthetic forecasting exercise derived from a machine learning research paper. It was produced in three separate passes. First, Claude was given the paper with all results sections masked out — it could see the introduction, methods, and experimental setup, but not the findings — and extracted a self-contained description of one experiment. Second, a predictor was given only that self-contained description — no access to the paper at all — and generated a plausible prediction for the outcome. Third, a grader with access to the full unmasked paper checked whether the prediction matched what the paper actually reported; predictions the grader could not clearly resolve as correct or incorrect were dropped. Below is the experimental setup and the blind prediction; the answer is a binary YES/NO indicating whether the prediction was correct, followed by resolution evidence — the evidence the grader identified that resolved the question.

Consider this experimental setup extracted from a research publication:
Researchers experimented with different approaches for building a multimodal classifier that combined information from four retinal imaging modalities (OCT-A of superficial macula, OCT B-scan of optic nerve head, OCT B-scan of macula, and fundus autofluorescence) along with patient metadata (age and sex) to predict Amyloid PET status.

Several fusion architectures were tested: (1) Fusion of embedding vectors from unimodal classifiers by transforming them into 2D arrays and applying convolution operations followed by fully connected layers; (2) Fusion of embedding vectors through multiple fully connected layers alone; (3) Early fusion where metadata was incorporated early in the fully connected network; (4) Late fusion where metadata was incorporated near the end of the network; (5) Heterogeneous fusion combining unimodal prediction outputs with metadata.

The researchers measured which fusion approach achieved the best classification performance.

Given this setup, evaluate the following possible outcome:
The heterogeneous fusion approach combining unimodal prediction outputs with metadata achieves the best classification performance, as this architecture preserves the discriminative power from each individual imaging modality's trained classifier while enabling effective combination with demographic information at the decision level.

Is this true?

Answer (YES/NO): YES